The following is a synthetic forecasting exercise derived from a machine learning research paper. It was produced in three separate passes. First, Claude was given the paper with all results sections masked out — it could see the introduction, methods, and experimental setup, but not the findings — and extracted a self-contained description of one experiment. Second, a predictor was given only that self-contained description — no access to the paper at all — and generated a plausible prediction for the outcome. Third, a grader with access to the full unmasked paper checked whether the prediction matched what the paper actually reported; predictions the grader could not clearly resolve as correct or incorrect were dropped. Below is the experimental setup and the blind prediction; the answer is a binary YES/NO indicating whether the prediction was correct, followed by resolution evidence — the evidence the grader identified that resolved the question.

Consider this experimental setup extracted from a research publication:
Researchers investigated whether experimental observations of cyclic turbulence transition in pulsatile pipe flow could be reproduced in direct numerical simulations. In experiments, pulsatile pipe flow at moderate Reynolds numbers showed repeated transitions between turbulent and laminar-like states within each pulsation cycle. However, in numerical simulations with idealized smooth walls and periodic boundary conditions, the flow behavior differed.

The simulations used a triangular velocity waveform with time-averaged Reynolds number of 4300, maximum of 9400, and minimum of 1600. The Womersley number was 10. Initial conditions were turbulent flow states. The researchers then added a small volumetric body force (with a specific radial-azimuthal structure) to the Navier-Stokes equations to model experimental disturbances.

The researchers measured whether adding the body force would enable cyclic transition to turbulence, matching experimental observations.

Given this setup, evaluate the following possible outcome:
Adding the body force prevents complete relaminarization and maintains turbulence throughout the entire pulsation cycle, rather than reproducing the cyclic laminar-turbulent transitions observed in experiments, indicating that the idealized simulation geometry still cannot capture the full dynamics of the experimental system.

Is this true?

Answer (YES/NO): NO